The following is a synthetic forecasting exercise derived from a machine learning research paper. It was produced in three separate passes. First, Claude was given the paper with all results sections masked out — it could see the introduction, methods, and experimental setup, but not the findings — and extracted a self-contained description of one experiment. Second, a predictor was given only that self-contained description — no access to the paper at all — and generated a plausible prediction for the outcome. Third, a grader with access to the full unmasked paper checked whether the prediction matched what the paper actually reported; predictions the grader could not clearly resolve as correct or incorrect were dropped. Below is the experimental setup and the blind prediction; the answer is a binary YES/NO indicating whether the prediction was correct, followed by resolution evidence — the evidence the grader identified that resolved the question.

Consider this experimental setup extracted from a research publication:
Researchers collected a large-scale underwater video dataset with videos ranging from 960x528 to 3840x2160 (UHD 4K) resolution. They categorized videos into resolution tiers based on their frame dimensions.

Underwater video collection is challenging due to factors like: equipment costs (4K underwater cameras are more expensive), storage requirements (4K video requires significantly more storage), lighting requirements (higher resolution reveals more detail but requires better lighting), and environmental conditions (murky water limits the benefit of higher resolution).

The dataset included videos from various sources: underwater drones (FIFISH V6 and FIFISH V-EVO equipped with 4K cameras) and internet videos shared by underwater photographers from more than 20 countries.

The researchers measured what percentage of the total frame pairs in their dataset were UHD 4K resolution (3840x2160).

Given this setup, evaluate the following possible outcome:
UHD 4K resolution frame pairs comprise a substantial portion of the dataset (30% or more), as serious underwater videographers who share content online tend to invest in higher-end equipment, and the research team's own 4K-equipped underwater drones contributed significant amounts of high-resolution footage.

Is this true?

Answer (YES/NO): YES